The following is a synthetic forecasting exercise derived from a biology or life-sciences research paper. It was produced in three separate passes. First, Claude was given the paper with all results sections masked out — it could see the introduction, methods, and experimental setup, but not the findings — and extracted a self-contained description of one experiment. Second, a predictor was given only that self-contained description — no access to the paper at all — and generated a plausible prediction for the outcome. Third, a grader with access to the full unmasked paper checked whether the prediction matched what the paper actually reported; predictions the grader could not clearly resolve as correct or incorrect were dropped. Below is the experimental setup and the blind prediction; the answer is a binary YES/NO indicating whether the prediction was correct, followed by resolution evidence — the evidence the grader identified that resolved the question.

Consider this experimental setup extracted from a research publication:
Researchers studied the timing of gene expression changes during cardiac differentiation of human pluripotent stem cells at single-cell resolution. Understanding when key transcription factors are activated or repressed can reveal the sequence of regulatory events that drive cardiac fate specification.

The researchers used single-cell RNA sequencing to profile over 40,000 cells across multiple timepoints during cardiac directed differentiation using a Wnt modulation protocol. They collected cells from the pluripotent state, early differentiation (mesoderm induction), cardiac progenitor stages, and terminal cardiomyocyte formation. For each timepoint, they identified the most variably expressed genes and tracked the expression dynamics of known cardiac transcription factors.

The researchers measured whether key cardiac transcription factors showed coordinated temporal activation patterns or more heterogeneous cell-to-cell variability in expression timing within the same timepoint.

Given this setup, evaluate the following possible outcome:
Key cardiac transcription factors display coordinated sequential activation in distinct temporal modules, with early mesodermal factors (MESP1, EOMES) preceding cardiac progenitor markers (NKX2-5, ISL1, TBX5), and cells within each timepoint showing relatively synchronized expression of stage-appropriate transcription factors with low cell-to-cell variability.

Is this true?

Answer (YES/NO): NO